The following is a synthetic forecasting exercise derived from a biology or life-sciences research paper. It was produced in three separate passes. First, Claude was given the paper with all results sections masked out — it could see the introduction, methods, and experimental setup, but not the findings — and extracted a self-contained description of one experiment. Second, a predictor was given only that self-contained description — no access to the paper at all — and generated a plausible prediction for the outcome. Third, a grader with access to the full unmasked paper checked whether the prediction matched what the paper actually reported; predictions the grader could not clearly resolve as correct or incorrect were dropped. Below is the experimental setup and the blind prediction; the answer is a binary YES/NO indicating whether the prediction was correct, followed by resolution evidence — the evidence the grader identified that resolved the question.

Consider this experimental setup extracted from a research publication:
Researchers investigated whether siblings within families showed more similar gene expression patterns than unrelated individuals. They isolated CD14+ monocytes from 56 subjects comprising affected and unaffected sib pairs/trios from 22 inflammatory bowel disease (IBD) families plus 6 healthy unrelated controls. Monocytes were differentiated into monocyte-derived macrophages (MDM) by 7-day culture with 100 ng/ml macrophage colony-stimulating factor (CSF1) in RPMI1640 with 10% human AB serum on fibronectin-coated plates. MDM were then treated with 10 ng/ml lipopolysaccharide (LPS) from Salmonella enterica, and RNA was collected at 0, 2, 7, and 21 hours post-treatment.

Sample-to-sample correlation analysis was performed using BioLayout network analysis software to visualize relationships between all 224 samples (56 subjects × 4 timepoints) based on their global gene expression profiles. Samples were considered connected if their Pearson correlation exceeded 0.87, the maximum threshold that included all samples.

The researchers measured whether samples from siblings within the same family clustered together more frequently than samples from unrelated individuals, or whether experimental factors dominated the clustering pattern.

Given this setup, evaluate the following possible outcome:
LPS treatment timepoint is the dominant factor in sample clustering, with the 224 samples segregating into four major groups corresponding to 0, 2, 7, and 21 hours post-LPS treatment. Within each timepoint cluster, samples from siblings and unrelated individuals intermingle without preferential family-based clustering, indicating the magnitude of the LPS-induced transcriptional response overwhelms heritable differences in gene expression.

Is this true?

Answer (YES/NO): YES